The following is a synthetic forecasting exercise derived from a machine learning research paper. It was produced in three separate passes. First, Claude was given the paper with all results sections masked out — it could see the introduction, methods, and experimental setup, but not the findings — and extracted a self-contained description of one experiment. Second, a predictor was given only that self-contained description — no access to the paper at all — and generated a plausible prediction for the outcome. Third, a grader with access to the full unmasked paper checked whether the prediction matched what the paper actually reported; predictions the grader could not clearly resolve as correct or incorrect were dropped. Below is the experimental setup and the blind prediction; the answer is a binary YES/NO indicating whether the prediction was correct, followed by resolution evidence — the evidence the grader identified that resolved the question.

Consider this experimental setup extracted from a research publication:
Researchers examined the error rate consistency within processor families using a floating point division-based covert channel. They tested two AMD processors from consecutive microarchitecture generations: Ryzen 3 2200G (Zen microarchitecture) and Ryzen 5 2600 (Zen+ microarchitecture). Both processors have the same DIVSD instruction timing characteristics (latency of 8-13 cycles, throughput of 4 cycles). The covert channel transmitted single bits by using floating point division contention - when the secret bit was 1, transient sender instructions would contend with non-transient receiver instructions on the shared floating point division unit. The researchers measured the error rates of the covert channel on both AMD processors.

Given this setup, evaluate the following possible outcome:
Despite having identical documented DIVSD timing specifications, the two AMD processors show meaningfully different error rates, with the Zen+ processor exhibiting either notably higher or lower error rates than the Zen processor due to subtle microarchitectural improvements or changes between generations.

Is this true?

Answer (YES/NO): YES